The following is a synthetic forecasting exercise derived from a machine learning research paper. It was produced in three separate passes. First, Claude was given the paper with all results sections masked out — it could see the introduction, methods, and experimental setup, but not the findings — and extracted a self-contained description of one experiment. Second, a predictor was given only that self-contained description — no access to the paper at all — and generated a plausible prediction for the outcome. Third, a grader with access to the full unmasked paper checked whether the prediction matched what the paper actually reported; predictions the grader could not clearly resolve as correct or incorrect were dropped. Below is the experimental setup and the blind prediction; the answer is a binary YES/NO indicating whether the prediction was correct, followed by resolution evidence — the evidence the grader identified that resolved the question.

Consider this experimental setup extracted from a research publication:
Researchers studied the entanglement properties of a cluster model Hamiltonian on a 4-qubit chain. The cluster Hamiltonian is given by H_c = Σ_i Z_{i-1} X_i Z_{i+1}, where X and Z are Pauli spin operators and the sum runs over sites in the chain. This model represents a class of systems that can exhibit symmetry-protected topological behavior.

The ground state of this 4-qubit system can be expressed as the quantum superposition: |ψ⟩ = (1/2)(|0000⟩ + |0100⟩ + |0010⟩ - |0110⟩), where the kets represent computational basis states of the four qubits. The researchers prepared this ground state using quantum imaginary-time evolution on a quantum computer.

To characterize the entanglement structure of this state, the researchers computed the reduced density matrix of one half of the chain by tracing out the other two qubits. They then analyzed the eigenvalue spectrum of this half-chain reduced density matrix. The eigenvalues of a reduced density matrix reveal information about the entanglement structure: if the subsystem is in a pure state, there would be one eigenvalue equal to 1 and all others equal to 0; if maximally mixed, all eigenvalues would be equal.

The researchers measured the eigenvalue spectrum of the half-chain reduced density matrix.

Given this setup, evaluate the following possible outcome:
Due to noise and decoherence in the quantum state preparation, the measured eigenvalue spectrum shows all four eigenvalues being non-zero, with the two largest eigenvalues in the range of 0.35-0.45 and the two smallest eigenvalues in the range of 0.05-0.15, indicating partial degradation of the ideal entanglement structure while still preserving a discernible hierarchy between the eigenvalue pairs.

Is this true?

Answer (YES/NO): NO